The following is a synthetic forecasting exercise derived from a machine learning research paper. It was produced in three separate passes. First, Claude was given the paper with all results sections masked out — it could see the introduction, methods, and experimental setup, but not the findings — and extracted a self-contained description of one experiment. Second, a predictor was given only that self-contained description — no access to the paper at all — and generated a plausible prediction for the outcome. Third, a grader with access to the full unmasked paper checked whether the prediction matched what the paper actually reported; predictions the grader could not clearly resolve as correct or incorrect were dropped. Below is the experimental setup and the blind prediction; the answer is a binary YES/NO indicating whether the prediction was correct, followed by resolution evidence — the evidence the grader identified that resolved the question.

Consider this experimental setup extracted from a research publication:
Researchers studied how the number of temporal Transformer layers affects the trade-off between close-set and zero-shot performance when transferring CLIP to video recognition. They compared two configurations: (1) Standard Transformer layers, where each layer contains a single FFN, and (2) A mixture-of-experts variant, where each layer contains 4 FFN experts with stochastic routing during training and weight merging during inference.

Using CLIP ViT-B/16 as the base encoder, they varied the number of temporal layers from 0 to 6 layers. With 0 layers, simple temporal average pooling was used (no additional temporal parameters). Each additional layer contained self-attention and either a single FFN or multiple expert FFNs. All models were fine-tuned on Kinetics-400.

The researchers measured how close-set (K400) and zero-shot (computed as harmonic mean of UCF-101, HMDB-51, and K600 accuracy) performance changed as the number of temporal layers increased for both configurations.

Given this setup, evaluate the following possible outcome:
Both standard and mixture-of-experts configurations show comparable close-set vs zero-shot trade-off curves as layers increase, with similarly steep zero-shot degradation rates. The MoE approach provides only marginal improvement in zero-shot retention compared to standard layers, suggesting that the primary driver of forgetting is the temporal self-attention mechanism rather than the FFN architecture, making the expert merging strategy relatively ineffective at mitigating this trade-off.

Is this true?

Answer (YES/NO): NO